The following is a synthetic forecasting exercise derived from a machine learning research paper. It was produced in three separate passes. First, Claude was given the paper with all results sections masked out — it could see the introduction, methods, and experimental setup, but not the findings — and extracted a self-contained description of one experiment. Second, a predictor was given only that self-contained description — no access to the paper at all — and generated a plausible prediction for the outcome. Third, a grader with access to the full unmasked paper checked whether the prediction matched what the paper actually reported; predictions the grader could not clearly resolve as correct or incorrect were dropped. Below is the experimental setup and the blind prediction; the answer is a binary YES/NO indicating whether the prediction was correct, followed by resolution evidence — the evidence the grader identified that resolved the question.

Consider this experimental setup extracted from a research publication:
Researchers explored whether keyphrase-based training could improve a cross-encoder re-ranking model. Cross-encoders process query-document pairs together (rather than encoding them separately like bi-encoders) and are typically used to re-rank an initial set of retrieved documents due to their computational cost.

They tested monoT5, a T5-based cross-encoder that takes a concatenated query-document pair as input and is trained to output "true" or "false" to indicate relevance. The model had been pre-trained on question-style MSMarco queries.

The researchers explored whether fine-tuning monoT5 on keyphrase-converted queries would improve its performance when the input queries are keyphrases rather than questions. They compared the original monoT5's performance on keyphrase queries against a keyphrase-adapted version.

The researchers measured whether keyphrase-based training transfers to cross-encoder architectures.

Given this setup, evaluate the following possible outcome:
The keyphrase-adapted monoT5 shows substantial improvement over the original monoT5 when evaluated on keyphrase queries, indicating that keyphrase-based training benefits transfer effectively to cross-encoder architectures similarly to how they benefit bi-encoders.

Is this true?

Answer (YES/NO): NO